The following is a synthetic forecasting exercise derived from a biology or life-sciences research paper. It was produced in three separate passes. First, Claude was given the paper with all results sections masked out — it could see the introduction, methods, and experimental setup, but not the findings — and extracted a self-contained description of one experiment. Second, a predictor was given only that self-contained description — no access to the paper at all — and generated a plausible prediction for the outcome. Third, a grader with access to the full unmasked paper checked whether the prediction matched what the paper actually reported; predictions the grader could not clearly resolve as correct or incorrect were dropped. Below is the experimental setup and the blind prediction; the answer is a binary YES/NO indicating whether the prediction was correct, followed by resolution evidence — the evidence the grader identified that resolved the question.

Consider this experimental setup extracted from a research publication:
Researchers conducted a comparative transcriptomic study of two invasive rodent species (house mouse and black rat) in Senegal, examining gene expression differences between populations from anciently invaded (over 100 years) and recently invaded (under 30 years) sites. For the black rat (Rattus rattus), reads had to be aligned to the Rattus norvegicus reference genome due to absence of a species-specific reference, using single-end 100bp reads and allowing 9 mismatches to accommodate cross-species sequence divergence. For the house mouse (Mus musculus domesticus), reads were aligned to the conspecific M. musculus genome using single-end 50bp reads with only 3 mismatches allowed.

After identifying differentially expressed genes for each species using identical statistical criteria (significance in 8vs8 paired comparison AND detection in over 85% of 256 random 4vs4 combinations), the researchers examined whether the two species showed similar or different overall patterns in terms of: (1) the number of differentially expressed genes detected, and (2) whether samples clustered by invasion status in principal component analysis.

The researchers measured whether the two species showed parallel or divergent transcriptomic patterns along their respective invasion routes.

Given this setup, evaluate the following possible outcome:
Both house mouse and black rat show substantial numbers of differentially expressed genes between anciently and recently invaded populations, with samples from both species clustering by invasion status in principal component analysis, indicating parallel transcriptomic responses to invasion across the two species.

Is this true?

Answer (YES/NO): NO